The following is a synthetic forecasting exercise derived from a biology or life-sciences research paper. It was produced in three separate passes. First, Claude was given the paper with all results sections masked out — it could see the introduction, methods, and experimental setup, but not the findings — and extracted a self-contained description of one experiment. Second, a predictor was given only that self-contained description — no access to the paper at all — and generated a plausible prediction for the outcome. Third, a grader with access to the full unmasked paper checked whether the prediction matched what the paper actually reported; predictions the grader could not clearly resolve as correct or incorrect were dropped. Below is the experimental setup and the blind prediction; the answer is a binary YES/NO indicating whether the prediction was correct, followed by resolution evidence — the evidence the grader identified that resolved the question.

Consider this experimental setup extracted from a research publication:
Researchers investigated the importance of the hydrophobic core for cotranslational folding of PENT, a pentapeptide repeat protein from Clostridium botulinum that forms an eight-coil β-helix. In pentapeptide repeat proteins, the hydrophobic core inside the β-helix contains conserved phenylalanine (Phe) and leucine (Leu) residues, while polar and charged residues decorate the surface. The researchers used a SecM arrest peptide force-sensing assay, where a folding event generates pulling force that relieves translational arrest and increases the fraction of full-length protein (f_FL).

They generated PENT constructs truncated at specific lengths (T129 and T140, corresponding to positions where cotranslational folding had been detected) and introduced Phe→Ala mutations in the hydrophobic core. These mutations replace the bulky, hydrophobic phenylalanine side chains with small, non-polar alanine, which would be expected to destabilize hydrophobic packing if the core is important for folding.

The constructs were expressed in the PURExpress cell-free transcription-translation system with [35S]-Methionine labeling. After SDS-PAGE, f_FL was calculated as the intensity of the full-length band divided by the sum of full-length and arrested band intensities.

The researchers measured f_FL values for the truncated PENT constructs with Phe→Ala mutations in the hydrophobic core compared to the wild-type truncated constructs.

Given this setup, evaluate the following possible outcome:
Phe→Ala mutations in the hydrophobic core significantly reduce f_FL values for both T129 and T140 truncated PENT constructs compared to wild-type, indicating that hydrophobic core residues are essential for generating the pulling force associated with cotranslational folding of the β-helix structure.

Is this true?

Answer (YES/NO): NO